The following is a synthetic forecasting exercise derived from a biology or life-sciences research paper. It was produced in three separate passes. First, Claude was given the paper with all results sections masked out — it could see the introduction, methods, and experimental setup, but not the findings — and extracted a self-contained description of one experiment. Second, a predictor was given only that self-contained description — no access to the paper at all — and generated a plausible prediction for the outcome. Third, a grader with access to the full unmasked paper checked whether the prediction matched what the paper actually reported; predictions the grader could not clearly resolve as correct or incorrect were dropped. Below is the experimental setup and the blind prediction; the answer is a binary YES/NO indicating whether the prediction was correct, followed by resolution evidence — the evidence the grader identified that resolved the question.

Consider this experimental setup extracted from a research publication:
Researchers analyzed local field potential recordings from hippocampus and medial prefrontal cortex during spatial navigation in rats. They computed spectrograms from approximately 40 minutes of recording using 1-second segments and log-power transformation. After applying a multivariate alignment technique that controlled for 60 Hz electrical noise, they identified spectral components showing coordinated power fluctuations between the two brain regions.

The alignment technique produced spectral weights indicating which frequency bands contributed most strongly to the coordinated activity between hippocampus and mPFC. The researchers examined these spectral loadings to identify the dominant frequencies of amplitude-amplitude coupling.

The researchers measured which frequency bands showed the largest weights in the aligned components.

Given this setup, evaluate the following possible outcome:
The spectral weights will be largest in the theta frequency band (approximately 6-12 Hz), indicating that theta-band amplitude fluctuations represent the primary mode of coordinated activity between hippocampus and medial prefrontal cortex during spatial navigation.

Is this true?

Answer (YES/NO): YES